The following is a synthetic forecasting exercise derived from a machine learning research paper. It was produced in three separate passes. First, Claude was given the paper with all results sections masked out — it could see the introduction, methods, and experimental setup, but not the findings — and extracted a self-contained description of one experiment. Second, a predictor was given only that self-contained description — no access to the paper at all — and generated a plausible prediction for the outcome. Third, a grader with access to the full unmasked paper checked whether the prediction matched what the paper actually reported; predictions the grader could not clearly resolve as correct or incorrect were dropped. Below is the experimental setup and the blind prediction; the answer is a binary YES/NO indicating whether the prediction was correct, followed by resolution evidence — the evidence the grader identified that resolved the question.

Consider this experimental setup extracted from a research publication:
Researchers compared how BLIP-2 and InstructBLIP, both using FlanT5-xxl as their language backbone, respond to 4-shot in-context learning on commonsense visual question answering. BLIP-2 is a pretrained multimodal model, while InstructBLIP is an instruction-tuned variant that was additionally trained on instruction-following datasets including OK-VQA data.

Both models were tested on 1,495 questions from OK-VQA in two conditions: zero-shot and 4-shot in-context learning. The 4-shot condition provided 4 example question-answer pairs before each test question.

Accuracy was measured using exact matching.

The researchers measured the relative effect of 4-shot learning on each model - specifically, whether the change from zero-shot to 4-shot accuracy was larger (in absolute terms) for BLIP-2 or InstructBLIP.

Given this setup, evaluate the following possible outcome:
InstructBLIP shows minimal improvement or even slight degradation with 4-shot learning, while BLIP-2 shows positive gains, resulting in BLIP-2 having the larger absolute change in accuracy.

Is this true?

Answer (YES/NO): NO